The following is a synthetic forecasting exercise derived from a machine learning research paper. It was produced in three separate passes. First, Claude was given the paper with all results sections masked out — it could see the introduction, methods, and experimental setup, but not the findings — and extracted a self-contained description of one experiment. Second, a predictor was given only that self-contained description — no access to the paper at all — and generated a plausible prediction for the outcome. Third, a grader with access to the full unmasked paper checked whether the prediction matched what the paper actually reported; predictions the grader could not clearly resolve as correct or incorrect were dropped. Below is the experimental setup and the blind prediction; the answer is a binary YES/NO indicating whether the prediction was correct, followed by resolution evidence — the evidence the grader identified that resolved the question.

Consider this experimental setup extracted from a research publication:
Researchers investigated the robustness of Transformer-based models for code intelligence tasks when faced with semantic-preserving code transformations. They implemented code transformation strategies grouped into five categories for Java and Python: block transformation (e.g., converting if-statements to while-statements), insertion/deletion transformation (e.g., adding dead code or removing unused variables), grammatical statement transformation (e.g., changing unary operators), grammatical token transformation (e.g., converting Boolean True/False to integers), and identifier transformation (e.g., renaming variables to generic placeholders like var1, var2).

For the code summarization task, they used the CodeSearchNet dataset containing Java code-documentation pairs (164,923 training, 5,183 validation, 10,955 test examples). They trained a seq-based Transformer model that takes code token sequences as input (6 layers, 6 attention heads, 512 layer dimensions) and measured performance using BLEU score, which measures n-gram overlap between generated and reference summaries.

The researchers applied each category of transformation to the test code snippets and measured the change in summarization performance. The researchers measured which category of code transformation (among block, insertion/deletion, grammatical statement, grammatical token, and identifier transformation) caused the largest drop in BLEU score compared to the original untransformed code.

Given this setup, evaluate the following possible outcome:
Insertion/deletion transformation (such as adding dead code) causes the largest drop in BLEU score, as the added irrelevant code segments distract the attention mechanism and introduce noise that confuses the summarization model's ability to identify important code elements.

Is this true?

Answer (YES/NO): NO